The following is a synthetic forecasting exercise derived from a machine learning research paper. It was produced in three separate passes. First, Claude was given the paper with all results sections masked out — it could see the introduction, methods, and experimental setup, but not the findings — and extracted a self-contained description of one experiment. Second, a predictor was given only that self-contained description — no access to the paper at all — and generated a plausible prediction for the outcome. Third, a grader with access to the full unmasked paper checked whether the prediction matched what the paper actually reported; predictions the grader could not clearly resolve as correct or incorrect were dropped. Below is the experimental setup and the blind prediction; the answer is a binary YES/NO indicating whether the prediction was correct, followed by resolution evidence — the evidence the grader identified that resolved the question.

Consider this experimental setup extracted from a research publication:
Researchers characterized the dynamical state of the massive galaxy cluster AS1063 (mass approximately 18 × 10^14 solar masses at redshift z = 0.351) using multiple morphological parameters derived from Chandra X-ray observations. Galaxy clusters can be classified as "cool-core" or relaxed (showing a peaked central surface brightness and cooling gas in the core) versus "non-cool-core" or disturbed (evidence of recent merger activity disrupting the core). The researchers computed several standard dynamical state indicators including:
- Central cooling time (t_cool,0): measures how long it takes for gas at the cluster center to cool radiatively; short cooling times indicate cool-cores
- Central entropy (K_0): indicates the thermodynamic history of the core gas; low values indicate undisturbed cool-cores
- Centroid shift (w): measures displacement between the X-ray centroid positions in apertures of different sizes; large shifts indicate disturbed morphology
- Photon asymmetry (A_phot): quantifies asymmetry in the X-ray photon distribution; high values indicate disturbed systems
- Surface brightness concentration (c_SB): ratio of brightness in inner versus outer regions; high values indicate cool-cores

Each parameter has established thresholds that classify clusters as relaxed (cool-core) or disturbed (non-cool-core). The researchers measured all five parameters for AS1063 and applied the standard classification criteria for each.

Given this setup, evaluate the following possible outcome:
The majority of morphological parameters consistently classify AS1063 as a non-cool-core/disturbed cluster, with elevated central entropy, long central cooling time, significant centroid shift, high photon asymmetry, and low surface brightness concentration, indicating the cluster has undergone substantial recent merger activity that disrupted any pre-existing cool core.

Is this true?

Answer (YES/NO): NO